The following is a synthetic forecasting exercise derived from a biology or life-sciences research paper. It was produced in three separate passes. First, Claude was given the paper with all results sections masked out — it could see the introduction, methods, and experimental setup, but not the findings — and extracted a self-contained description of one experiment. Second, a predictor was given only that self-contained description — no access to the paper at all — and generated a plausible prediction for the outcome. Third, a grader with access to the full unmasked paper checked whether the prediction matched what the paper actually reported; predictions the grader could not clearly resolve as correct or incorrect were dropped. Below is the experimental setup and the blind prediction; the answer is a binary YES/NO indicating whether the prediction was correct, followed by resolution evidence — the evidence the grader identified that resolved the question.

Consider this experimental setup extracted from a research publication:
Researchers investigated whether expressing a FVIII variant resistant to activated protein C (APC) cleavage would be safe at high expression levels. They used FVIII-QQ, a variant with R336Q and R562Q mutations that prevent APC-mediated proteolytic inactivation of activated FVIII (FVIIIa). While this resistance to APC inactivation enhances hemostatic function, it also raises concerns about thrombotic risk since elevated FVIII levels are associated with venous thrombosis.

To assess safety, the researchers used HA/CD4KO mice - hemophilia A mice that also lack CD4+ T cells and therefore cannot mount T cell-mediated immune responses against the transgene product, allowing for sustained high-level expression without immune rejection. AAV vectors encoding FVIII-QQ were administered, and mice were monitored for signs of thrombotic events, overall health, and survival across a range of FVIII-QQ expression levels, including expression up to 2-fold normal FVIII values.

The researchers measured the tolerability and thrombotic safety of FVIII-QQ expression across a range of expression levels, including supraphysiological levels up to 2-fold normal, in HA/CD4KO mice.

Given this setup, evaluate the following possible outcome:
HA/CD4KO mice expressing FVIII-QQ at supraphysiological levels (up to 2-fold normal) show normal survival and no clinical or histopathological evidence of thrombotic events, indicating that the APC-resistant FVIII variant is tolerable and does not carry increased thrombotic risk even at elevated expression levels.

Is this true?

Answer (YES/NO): YES